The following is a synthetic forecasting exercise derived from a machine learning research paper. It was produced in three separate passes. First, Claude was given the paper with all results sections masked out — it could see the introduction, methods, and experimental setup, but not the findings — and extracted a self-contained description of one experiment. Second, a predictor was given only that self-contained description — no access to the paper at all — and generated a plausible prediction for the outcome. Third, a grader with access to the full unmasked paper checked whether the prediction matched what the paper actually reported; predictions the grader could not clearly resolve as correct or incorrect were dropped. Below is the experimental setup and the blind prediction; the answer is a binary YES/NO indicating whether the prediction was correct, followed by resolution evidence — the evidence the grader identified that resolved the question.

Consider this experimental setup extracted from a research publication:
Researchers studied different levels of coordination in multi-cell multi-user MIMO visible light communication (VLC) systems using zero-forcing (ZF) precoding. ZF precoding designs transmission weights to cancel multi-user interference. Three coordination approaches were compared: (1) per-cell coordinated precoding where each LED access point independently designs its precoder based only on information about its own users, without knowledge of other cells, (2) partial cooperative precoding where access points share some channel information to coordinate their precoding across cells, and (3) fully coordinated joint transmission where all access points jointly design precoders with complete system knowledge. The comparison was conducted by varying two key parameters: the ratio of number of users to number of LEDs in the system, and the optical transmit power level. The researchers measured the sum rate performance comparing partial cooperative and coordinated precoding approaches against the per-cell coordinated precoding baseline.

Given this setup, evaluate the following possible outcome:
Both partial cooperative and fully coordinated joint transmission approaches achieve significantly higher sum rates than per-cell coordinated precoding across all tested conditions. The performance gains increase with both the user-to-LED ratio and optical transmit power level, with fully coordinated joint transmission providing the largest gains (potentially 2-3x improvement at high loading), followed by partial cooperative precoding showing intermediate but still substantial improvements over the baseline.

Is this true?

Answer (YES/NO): NO